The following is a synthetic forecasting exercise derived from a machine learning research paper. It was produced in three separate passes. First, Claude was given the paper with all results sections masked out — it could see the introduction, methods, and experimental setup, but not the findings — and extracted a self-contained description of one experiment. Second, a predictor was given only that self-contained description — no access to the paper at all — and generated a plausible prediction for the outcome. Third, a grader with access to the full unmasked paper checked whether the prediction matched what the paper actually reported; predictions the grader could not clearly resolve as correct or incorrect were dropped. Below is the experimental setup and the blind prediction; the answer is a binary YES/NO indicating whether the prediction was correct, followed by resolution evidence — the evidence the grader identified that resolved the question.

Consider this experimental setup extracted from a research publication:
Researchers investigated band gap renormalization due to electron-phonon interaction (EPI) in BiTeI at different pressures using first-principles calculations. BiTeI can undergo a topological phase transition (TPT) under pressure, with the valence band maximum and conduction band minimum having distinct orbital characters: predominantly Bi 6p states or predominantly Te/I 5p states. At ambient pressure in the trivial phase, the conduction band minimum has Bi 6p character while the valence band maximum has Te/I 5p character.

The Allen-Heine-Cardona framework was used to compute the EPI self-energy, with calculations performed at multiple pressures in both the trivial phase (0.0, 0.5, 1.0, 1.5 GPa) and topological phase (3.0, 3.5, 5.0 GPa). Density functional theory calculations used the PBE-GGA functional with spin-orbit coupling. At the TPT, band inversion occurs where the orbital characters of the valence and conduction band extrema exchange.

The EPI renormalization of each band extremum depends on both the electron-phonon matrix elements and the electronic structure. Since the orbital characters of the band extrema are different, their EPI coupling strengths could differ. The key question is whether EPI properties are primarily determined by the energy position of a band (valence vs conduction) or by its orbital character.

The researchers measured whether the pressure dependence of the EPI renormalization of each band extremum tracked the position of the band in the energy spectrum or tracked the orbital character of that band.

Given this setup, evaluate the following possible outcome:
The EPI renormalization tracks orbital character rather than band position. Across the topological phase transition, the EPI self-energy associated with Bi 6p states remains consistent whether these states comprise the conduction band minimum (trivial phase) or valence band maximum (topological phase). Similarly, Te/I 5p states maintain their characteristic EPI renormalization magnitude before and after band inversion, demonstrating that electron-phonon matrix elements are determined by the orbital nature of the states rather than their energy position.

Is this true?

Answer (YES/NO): YES